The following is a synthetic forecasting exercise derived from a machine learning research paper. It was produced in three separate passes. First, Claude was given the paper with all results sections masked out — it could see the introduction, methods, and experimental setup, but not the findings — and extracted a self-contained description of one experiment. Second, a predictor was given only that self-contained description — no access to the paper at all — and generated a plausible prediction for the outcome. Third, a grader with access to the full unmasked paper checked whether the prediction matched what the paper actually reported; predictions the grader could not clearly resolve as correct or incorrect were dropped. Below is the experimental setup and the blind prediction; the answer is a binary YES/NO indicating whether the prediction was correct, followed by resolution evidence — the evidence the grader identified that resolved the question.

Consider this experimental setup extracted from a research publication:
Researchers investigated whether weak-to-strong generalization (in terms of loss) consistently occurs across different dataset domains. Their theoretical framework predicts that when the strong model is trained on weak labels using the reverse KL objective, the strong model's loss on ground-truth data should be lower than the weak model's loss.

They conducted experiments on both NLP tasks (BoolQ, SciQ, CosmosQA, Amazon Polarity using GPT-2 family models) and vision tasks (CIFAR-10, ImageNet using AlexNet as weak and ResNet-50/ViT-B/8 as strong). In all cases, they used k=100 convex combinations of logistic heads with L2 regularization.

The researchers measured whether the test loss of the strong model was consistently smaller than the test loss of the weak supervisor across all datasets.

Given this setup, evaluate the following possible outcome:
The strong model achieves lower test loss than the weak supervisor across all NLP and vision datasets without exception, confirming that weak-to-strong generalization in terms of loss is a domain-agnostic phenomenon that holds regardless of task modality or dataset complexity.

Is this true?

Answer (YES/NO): YES